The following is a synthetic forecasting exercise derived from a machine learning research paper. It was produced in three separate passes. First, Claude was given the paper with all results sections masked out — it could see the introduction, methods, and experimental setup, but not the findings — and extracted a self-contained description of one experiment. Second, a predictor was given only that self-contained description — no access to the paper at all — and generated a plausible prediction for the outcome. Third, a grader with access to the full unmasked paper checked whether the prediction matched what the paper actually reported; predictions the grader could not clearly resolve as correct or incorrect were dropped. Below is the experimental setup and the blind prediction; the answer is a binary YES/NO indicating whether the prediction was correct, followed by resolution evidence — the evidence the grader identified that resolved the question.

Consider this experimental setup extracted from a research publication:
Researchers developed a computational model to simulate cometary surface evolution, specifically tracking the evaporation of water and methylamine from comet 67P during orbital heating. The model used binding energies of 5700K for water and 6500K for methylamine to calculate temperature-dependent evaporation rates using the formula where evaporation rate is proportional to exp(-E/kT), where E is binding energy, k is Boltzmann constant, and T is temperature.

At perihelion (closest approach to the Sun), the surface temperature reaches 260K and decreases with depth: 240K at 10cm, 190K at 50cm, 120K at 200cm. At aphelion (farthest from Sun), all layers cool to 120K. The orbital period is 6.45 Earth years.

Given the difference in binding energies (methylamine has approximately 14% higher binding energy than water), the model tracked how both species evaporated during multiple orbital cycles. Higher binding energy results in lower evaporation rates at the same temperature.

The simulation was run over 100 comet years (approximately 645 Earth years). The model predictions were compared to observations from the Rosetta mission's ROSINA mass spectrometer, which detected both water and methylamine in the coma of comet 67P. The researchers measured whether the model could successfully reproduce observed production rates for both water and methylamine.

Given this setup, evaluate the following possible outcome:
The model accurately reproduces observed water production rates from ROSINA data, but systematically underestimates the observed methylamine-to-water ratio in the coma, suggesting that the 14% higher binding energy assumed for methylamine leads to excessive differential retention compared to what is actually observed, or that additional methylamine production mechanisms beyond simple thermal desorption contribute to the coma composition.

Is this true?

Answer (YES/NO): NO